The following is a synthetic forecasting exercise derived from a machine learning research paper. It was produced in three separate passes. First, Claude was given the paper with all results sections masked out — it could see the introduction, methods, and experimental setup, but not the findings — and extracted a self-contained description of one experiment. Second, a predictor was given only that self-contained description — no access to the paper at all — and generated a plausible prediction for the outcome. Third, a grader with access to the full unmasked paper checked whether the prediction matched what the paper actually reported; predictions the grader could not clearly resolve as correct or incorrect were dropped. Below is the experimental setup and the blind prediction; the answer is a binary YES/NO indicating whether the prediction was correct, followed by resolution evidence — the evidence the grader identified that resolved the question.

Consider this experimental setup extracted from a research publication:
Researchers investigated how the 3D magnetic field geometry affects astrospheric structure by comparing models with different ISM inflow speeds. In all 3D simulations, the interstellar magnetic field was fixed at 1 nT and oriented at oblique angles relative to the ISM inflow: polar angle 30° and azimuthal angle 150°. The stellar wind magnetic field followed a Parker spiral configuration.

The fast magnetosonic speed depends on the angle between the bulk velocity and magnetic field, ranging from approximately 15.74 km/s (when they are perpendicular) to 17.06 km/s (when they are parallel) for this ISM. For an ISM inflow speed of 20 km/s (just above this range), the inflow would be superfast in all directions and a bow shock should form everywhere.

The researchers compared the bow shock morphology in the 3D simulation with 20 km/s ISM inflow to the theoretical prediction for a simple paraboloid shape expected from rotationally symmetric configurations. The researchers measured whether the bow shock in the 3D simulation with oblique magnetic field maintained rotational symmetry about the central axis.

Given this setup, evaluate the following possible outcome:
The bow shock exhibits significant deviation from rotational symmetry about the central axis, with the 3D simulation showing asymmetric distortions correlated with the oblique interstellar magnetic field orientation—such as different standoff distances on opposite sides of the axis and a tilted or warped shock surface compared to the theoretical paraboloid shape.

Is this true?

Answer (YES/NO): YES